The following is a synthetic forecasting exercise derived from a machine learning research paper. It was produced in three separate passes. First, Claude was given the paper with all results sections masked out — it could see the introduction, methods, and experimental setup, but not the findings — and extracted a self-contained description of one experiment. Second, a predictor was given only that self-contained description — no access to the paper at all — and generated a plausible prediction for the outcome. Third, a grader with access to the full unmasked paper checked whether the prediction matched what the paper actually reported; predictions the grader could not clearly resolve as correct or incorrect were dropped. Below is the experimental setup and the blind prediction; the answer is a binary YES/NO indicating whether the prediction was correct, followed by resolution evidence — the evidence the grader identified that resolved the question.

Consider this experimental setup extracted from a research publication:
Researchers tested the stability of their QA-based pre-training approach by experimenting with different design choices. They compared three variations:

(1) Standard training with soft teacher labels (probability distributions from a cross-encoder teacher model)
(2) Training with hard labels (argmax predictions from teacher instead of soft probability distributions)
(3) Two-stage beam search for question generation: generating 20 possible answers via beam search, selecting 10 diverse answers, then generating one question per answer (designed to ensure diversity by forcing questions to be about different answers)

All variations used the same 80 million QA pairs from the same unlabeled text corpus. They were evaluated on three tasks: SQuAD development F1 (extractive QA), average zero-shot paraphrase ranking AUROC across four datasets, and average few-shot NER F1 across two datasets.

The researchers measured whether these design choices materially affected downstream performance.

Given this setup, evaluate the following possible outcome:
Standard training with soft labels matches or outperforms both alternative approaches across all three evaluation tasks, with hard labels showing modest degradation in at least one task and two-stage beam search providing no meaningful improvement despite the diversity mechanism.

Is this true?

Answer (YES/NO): NO